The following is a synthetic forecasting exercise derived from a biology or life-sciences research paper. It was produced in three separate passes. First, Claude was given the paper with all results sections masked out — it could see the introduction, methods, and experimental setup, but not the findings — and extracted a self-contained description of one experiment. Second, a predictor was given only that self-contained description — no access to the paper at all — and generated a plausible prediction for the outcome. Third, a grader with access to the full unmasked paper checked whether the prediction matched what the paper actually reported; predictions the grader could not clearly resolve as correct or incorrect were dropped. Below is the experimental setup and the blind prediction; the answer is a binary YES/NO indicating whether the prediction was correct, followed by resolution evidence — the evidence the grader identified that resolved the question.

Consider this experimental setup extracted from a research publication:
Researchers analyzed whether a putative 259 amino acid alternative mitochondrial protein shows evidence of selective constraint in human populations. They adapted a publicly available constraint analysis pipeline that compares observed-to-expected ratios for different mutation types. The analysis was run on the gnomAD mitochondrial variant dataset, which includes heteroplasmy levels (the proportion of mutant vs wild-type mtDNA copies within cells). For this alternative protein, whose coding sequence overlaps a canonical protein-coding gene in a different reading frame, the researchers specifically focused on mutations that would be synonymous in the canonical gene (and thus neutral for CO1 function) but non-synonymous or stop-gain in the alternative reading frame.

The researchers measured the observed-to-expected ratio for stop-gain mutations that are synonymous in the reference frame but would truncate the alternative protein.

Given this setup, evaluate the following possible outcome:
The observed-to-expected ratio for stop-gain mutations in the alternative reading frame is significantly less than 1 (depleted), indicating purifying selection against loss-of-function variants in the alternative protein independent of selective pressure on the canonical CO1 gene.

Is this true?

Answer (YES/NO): NO